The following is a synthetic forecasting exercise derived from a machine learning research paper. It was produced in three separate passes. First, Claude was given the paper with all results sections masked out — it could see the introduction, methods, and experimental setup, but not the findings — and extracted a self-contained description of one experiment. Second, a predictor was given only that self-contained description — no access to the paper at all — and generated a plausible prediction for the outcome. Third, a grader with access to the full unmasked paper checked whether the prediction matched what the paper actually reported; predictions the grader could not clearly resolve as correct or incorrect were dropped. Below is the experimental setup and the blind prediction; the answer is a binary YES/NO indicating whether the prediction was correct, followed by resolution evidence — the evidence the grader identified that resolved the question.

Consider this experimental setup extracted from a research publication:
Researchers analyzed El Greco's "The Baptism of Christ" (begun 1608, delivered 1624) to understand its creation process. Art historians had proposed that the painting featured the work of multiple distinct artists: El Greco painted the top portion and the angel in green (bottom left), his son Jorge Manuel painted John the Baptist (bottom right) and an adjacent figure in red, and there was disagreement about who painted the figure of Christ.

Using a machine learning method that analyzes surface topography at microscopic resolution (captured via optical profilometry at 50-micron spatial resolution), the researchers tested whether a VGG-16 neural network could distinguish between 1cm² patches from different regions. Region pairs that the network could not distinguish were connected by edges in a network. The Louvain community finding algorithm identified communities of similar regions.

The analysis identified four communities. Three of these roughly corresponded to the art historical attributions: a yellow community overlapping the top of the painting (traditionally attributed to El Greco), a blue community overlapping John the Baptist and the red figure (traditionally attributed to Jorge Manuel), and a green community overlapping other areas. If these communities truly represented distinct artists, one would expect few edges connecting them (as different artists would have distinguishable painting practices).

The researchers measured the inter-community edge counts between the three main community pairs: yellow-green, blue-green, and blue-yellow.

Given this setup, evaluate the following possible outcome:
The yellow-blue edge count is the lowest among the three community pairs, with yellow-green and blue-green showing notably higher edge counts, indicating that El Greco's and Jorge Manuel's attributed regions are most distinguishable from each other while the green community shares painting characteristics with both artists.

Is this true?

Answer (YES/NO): YES